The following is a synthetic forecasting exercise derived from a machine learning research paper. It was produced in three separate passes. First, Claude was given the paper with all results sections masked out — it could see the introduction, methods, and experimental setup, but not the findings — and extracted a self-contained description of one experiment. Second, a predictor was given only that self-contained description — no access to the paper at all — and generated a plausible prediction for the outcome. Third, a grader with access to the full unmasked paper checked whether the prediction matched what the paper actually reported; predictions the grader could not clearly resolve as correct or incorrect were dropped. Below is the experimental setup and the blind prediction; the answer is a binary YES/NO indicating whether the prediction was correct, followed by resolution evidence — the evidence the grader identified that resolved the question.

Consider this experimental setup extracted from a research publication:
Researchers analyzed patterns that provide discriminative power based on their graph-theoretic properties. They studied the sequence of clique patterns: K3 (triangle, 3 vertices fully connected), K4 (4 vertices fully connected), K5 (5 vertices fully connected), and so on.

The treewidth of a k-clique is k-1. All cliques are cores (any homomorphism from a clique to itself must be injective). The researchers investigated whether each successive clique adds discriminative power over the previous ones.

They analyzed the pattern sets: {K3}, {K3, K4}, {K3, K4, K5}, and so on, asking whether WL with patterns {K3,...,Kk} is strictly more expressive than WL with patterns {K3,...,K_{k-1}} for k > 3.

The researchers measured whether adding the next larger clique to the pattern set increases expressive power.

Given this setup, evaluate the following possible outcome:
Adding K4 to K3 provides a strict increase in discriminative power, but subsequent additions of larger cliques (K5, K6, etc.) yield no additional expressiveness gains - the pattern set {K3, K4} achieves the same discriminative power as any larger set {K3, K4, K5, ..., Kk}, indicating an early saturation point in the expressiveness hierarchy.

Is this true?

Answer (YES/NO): NO